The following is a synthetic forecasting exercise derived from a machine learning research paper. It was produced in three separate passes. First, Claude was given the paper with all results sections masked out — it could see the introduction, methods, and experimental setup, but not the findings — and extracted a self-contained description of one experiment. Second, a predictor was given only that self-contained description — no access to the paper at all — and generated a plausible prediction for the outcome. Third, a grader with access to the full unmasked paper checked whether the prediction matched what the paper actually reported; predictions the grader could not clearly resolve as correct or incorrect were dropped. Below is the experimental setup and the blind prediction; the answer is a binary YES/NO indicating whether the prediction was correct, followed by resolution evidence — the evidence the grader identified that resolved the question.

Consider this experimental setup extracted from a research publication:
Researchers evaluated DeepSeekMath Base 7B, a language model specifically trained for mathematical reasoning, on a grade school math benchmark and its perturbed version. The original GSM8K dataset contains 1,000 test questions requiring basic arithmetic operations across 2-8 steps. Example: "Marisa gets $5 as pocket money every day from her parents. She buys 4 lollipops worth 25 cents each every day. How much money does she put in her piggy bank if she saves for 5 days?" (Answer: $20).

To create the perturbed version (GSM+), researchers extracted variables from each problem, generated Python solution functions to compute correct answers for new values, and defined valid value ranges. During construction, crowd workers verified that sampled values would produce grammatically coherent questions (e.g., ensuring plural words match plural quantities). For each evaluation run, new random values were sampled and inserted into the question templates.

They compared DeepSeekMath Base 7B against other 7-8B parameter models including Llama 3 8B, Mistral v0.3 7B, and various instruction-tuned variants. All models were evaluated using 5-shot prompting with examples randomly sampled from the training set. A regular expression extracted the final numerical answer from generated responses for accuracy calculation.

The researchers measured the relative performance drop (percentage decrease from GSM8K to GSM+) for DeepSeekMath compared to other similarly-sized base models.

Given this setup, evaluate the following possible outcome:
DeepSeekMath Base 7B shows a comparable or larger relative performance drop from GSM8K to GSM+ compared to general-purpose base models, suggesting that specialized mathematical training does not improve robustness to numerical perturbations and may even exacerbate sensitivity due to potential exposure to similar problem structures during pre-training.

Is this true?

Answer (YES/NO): NO